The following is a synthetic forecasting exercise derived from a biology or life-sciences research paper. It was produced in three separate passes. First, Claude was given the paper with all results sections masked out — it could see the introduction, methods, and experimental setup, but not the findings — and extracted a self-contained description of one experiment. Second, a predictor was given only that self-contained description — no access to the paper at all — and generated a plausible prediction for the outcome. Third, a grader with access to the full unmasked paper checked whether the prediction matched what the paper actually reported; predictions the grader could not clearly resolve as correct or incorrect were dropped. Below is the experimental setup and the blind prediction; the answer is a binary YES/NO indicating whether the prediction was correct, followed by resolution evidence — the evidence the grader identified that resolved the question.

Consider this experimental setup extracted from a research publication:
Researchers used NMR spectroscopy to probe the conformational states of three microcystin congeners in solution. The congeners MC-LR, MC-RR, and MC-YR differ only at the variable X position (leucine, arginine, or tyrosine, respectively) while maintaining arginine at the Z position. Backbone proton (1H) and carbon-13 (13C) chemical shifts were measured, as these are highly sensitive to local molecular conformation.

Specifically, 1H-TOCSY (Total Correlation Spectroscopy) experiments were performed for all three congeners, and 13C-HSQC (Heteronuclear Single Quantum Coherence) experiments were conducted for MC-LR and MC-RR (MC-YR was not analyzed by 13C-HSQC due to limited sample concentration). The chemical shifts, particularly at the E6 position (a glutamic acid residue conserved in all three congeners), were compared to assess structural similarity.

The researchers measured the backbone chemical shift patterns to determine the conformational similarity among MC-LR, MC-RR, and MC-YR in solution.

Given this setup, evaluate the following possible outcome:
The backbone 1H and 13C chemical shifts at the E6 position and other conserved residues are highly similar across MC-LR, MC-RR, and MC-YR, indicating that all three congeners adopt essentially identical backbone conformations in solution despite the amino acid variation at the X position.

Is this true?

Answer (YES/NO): NO